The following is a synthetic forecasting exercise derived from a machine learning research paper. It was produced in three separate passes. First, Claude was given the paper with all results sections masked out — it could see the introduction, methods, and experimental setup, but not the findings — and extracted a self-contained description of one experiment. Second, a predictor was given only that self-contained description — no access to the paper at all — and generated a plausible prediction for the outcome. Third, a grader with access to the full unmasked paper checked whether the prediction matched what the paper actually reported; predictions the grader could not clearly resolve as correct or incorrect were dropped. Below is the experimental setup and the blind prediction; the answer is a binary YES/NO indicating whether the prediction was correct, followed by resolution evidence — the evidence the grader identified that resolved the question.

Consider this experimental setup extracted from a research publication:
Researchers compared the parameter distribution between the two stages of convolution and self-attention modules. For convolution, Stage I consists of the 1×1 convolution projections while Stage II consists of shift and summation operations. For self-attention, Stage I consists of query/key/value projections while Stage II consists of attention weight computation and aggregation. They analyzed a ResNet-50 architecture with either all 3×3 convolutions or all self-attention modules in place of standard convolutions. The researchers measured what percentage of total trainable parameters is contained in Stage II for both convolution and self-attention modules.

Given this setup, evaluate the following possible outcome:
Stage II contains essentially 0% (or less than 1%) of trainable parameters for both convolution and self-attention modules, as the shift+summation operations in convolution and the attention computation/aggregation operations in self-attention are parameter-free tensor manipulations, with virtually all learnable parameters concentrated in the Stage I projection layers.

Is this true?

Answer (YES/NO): YES